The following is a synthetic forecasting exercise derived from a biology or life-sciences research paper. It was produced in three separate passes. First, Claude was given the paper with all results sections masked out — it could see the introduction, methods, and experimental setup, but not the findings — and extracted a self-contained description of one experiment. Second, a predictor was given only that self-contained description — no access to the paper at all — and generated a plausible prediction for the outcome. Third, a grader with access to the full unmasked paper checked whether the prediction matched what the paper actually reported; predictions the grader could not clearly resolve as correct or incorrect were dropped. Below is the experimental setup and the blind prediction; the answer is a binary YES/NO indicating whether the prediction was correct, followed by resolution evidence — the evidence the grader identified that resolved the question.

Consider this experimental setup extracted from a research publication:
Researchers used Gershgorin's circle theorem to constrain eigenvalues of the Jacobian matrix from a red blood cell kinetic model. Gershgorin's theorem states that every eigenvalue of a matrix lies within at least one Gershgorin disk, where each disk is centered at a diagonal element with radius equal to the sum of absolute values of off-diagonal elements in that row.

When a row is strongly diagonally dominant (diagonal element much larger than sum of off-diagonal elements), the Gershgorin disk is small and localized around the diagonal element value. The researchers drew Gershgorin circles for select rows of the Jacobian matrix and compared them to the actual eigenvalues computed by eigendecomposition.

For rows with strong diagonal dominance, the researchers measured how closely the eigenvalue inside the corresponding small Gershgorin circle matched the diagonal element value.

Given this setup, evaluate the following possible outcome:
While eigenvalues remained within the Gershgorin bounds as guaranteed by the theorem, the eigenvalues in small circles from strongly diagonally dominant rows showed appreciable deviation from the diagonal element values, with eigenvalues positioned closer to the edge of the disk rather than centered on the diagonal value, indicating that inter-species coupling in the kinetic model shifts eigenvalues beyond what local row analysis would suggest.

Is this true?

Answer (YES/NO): NO